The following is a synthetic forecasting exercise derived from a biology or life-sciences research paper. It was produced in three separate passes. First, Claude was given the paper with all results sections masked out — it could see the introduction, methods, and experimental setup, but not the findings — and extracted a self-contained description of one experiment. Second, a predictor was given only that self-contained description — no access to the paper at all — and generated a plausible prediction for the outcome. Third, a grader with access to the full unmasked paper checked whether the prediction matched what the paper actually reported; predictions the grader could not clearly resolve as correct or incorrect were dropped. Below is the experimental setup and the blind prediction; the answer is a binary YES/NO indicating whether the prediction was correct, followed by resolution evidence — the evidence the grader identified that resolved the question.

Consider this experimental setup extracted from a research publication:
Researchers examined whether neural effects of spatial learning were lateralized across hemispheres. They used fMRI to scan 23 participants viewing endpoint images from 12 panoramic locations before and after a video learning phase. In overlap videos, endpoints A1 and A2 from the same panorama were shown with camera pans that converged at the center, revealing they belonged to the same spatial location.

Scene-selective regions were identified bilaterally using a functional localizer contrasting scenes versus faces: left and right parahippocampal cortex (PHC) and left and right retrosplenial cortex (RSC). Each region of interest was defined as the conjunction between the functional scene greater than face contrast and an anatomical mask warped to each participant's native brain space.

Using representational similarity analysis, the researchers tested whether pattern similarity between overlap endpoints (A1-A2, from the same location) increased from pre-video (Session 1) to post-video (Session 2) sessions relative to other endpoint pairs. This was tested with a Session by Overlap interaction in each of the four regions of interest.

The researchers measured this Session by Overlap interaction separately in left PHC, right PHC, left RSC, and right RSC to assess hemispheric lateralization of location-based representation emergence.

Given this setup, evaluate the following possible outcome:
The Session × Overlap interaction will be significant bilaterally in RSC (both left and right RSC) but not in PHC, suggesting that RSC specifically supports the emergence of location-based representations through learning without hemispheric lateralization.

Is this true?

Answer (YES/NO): NO